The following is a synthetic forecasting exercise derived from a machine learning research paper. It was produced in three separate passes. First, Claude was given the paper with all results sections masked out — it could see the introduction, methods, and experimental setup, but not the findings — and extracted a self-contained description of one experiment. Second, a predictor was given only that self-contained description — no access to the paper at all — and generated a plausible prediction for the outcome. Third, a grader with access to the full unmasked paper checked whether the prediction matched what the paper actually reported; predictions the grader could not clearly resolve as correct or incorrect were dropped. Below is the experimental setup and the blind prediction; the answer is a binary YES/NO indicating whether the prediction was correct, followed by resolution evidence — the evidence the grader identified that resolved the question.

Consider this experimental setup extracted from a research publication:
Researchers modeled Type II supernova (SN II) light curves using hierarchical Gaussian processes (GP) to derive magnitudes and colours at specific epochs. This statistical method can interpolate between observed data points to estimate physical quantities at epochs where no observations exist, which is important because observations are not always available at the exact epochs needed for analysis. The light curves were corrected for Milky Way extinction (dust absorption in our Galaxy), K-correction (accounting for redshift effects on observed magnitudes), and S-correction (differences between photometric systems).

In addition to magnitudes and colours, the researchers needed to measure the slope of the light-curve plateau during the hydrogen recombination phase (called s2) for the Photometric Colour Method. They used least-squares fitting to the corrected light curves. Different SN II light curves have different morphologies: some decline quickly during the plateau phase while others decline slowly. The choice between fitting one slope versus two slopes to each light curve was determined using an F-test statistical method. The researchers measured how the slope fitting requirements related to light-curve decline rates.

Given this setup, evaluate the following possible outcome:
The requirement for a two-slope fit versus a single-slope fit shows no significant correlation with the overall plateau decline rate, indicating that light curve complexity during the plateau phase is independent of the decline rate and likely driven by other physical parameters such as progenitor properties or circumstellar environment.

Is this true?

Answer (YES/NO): NO